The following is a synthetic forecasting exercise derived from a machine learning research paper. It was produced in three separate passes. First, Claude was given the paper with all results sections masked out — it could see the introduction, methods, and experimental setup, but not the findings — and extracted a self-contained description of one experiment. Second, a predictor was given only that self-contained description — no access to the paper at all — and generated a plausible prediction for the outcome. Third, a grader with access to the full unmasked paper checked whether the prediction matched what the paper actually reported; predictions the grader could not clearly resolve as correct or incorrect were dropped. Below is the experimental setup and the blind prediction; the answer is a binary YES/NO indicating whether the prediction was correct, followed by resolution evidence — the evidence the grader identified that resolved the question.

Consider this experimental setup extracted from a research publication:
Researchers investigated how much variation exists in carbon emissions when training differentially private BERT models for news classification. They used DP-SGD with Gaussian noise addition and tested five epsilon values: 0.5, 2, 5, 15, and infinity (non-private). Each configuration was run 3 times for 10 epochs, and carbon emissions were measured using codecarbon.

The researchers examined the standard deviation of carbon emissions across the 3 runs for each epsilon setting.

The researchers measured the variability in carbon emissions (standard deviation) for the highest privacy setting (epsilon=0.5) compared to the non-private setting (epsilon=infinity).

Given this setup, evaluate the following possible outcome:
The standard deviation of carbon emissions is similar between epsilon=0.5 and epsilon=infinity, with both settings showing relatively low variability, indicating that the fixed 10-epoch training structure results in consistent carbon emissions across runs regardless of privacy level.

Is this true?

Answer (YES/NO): NO